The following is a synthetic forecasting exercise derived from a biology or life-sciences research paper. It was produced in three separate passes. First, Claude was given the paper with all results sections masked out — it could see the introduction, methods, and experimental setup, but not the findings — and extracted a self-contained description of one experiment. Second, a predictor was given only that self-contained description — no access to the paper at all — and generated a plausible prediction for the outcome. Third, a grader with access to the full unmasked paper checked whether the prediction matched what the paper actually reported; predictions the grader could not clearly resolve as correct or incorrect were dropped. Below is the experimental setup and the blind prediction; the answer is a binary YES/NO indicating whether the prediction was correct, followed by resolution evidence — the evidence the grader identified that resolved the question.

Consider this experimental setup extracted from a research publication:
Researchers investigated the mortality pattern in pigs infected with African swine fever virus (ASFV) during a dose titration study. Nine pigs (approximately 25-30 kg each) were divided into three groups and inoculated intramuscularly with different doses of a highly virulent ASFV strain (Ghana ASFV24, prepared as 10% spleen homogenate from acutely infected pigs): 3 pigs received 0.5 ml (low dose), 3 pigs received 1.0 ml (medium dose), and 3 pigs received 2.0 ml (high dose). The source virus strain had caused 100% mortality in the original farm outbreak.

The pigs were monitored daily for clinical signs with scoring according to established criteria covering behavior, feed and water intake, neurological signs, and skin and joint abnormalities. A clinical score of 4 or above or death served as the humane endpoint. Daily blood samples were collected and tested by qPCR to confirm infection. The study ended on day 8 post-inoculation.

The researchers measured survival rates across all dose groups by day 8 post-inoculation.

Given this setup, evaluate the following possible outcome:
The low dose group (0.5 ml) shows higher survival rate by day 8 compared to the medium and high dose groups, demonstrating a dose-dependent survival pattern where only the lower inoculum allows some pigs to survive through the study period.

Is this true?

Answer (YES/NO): NO